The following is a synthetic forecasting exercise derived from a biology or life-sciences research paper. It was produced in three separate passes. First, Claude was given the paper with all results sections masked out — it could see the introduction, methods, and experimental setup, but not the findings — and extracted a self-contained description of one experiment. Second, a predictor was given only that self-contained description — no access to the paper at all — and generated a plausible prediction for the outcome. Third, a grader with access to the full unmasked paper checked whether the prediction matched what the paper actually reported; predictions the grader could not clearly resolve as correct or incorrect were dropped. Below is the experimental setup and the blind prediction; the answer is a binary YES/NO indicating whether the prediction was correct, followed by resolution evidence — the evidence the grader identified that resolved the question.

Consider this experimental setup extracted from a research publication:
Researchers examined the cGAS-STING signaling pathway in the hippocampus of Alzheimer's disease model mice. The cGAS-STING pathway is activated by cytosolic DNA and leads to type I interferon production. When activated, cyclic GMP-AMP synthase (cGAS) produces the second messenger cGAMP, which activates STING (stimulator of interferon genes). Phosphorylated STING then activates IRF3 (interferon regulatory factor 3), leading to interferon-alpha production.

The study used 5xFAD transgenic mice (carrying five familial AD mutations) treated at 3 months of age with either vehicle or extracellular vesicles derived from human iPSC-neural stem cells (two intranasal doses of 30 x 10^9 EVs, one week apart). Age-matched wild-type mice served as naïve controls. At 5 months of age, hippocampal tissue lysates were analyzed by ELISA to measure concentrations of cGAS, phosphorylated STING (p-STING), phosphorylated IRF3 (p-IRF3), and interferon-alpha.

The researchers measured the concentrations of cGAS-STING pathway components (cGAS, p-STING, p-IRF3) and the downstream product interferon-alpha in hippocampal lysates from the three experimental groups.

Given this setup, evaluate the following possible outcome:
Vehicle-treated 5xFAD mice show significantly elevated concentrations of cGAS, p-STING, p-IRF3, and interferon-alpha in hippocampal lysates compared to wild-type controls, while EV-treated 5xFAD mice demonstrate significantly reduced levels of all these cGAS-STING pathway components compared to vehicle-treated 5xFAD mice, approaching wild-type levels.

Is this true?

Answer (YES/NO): NO